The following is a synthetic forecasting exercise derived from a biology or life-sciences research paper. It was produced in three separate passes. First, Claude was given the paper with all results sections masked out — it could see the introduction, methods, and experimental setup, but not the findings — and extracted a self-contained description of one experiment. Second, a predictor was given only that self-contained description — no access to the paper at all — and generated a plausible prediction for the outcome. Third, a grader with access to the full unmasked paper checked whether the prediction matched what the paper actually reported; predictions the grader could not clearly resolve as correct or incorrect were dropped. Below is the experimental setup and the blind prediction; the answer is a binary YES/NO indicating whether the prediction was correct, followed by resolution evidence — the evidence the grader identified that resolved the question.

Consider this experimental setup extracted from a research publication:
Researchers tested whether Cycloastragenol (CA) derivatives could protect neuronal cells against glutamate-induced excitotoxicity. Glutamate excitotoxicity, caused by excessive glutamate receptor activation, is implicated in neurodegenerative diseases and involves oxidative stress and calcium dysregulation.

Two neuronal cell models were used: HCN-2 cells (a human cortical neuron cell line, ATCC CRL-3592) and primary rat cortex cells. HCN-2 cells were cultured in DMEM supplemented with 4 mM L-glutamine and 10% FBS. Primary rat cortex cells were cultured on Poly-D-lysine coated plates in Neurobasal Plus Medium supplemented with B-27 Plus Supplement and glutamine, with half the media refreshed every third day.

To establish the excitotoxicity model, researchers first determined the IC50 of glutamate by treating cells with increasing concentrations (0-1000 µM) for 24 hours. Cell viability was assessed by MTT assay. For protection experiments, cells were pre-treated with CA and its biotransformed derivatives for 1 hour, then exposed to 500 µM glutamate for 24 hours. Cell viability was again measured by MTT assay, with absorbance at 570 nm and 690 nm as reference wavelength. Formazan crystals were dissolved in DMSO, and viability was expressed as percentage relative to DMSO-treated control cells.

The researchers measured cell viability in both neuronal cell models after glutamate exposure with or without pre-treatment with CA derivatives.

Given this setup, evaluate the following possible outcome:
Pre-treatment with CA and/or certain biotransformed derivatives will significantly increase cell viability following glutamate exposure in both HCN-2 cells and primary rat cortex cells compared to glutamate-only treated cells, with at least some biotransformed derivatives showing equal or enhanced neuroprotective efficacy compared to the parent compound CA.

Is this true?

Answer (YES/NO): YES